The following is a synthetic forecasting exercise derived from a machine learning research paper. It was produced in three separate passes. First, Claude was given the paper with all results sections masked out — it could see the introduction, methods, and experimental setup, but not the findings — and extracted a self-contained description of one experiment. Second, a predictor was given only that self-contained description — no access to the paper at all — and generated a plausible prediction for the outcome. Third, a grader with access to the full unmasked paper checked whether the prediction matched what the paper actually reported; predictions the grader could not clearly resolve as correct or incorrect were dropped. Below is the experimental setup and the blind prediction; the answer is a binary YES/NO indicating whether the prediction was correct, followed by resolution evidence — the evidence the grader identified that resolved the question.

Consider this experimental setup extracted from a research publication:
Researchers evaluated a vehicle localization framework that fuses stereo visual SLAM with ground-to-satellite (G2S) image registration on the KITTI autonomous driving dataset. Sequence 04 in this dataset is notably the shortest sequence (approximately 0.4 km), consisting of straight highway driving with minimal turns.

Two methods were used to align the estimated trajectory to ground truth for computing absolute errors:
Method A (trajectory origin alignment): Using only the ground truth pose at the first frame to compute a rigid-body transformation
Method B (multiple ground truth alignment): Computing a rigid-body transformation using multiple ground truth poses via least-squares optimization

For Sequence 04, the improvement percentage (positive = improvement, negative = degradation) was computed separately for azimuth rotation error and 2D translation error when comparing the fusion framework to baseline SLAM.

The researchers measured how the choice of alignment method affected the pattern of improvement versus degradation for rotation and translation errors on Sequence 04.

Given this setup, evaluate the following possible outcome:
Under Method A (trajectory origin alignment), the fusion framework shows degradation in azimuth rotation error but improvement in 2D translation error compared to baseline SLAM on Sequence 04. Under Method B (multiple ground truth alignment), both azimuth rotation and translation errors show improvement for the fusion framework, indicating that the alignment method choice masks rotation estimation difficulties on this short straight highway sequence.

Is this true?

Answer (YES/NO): NO